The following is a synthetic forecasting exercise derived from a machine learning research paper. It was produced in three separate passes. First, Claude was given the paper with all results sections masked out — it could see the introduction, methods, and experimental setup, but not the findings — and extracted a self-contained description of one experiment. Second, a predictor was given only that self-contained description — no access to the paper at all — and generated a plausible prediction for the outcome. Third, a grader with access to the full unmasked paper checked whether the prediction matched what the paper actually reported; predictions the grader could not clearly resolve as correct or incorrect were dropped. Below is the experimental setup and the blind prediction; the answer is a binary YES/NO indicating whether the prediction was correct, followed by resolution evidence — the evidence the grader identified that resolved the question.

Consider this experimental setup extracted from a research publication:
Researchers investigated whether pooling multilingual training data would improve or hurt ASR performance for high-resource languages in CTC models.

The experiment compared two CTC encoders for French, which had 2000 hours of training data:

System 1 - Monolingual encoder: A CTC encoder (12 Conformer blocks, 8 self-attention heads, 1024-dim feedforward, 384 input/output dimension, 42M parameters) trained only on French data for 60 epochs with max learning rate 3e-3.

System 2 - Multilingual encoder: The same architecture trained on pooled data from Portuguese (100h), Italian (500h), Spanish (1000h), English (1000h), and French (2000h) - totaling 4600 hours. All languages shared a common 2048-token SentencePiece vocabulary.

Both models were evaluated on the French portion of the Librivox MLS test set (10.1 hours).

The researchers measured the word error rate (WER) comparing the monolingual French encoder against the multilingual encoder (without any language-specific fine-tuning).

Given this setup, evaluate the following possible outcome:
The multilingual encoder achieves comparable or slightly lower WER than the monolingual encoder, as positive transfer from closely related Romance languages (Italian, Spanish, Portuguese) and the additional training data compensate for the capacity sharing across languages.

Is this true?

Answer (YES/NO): NO